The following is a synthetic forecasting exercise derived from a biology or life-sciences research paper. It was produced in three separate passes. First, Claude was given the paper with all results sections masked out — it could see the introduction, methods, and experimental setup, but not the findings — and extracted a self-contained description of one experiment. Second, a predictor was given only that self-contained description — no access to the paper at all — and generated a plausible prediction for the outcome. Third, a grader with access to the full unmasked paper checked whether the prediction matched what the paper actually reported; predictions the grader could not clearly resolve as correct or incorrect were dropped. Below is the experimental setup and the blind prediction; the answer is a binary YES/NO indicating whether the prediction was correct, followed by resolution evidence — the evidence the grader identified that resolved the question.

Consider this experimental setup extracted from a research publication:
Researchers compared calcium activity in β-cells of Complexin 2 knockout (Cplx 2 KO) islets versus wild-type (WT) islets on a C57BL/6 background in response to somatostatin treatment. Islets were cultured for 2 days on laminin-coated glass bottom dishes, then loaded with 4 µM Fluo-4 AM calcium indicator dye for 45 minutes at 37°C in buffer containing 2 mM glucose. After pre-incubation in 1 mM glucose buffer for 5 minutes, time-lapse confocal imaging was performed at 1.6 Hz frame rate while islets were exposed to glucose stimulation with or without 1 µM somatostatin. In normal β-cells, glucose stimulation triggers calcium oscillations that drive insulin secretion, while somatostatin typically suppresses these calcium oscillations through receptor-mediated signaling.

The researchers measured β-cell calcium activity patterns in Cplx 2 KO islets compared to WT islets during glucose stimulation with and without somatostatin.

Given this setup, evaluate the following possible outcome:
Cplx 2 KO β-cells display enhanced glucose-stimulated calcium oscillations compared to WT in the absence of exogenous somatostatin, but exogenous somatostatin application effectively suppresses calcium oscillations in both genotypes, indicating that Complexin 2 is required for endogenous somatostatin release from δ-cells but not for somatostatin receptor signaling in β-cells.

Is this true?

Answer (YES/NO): NO